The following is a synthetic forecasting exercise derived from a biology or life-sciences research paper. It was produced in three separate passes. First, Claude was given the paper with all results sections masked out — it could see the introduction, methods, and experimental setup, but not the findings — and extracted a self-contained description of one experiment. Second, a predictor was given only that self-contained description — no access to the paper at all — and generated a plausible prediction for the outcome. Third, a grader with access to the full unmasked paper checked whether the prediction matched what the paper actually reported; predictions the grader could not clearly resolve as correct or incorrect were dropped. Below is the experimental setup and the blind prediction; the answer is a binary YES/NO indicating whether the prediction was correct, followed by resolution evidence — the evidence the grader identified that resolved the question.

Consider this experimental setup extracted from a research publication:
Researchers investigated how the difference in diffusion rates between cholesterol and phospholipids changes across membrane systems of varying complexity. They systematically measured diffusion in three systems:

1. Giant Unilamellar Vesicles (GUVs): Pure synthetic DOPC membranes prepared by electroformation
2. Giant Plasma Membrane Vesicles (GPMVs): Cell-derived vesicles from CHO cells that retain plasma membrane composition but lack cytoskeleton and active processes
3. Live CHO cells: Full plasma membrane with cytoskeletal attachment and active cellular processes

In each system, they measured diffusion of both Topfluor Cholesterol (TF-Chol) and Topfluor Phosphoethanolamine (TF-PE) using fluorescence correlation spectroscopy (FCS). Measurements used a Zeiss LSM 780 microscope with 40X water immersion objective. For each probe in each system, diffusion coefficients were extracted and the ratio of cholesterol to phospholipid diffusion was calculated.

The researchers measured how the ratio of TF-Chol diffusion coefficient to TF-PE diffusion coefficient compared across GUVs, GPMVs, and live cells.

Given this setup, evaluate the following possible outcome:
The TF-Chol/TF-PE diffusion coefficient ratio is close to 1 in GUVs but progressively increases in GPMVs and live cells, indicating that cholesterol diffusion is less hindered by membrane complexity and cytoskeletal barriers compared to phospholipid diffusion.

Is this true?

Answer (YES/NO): NO